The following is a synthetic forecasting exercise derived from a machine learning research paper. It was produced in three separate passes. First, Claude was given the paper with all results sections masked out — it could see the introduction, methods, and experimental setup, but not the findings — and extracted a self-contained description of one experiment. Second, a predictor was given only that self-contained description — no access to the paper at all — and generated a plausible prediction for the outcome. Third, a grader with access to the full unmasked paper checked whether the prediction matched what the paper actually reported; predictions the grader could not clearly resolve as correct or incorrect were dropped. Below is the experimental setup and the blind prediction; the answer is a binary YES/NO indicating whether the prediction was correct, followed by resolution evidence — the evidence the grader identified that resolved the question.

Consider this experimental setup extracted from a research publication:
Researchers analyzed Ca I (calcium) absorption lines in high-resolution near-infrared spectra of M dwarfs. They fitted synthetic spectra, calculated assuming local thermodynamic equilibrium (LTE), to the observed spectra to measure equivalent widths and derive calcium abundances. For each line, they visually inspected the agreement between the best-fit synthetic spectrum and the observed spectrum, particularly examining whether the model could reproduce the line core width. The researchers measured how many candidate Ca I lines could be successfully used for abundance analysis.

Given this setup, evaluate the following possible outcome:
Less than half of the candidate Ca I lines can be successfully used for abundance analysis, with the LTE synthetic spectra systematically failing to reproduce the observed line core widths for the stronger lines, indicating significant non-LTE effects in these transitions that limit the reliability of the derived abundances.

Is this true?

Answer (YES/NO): YES